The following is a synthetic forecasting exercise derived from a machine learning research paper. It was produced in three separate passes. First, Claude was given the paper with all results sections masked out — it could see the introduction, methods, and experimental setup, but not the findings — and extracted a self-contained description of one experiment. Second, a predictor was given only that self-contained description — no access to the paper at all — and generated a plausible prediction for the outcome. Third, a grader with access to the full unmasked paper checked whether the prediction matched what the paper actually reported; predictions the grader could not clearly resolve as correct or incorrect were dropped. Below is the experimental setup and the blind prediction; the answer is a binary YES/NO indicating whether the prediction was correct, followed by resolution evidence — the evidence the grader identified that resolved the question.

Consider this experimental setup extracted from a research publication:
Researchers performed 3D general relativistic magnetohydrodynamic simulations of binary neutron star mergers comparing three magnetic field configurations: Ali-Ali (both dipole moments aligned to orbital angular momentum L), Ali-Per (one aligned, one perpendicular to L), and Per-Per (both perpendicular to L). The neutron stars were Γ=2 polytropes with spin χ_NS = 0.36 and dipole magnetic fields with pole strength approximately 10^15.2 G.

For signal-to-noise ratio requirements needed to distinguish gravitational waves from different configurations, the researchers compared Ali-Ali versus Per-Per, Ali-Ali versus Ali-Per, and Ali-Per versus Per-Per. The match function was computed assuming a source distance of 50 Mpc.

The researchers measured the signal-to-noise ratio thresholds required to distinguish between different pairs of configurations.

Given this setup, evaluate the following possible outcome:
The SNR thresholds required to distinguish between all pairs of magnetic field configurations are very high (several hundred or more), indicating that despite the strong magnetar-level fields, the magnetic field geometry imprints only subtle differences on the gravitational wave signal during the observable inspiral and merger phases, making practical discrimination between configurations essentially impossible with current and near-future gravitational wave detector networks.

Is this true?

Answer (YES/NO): NO